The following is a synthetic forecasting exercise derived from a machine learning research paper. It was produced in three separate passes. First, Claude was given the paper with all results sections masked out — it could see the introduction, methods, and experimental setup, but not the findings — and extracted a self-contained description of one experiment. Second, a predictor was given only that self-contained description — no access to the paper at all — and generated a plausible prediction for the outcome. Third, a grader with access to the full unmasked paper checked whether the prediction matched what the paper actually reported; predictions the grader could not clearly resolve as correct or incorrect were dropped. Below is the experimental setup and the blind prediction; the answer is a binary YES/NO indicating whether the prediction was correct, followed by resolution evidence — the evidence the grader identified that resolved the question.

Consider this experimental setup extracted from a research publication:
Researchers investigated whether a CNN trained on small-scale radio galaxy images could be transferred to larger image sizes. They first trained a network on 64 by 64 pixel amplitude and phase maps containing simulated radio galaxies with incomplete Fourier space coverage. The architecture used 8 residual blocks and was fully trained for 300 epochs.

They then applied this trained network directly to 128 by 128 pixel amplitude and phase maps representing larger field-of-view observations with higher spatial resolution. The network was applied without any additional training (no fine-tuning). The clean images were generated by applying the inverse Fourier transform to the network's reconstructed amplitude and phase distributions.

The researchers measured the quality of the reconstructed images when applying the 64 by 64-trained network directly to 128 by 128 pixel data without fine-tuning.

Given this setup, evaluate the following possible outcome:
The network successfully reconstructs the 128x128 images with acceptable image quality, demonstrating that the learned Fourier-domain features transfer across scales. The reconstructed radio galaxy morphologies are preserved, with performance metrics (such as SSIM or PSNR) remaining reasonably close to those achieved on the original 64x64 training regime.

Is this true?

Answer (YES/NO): NO